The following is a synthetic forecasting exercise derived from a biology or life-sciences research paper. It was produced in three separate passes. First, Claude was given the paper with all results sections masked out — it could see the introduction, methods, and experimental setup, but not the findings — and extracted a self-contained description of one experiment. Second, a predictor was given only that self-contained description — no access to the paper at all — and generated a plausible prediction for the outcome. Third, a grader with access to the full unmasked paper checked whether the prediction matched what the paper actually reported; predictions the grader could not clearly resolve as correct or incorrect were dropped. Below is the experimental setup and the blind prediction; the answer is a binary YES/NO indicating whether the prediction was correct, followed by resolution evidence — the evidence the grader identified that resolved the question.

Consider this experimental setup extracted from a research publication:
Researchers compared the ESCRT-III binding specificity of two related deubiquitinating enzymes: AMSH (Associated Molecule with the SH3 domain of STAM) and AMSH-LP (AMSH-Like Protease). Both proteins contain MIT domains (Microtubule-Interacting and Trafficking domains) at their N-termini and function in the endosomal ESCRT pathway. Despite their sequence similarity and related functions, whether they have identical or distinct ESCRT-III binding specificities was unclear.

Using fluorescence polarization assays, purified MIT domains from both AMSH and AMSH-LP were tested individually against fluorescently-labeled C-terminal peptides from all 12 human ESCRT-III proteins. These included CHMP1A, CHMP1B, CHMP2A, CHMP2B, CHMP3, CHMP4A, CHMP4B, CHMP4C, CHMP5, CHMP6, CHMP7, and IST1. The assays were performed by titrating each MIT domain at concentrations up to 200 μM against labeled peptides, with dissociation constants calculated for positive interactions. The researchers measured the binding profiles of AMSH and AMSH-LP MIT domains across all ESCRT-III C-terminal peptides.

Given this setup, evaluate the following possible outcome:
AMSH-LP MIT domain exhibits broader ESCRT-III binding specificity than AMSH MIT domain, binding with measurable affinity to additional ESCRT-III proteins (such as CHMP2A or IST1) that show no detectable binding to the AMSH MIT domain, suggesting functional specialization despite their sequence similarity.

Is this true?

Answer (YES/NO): NO